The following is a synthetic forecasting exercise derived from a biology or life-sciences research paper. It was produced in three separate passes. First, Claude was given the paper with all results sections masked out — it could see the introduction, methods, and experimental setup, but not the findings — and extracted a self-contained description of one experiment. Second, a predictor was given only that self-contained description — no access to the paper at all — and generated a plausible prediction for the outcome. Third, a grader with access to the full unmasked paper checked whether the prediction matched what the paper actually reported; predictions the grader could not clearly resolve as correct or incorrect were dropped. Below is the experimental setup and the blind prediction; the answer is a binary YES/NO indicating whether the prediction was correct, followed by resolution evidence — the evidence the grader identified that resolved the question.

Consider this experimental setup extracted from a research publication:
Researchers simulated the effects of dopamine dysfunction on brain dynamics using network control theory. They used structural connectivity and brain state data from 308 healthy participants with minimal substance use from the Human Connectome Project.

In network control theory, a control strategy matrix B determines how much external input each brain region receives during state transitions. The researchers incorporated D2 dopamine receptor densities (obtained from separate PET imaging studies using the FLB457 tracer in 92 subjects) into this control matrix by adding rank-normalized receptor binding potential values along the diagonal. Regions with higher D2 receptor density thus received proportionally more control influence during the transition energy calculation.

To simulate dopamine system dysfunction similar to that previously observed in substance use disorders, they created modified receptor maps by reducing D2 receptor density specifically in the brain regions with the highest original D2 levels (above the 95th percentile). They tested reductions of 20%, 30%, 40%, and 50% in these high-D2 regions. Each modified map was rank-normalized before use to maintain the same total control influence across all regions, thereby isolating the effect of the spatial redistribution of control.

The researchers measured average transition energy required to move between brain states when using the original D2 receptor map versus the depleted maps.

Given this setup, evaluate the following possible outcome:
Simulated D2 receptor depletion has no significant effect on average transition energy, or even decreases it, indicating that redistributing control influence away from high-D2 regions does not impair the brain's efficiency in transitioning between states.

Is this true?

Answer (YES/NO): NO